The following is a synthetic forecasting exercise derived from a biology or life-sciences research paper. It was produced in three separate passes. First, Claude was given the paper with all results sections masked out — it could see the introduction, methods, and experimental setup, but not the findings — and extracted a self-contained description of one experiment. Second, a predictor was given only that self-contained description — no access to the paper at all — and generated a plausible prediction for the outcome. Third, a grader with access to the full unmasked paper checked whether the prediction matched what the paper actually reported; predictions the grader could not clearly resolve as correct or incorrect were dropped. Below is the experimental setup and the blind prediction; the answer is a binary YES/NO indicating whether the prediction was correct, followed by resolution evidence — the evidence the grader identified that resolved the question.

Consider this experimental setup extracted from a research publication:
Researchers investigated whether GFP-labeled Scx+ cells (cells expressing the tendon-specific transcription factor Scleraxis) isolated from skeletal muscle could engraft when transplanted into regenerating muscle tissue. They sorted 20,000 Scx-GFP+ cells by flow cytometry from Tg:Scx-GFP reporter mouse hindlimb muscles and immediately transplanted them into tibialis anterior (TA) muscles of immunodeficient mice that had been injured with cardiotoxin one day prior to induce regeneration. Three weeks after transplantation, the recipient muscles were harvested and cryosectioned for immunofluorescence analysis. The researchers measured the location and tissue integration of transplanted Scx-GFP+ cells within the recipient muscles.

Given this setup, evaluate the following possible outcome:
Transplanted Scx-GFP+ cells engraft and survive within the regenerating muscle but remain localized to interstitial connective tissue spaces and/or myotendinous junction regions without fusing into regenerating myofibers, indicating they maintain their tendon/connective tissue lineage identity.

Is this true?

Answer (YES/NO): YES